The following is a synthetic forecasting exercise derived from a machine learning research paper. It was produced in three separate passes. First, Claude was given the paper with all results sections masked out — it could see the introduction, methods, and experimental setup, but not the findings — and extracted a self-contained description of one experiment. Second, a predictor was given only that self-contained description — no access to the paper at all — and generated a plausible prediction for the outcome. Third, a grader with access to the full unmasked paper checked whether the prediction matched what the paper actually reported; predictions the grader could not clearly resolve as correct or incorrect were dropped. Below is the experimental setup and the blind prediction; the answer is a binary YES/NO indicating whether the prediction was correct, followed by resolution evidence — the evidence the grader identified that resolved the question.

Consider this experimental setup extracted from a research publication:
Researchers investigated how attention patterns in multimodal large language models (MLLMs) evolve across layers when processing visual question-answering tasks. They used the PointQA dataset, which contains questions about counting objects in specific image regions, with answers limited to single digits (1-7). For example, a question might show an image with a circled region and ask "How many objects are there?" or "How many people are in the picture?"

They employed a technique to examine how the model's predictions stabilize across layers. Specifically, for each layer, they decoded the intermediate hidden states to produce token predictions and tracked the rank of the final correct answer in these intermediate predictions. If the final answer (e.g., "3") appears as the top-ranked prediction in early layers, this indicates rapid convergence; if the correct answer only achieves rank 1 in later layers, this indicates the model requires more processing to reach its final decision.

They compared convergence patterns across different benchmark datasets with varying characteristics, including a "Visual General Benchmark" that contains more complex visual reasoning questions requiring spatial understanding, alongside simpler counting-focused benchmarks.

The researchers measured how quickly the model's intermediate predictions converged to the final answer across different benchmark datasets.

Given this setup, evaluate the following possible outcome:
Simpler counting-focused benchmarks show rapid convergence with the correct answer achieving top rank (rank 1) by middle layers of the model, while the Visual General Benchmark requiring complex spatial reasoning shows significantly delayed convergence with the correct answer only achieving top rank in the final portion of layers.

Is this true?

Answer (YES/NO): YES